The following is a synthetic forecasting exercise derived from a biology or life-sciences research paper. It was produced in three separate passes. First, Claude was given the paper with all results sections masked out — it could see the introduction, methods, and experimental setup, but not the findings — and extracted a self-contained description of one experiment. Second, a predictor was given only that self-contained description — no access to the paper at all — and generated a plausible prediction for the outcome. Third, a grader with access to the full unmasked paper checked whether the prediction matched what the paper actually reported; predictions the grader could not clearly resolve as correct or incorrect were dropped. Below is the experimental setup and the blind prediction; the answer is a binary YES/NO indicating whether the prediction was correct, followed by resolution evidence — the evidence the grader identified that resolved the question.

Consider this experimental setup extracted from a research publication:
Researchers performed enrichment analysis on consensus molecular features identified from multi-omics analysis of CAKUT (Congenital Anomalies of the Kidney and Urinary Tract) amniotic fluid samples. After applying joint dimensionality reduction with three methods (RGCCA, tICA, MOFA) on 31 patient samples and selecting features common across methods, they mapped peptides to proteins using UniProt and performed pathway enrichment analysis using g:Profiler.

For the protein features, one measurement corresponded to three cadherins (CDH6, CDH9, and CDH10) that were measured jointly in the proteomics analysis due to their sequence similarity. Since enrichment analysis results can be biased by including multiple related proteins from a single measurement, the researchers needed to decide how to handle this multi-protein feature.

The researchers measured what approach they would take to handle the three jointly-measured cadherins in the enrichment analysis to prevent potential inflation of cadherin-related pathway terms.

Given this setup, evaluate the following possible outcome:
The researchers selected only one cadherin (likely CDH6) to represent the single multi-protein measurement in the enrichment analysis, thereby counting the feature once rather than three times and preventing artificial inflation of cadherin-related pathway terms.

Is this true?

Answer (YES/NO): YES